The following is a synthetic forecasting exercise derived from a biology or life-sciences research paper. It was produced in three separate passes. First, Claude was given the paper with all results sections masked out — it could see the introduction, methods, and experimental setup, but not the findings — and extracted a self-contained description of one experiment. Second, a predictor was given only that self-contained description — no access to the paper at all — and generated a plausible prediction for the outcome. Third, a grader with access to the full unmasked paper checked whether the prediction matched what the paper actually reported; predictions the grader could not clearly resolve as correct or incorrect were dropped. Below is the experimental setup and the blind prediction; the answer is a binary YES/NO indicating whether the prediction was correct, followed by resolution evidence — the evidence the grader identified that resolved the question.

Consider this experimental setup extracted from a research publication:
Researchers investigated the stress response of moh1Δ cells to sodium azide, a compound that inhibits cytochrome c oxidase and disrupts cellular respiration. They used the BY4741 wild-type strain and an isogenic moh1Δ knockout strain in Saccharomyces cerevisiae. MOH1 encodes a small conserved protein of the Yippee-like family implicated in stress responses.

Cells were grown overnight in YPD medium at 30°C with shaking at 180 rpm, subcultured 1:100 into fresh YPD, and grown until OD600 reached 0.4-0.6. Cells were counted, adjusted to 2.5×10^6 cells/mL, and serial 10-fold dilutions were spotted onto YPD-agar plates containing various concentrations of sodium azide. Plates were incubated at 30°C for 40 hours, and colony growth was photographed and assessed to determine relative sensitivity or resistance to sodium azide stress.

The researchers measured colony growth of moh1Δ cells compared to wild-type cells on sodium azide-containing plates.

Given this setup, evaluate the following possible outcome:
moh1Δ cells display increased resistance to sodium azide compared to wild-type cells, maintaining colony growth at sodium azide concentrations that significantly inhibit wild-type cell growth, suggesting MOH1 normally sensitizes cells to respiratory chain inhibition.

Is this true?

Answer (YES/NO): NO